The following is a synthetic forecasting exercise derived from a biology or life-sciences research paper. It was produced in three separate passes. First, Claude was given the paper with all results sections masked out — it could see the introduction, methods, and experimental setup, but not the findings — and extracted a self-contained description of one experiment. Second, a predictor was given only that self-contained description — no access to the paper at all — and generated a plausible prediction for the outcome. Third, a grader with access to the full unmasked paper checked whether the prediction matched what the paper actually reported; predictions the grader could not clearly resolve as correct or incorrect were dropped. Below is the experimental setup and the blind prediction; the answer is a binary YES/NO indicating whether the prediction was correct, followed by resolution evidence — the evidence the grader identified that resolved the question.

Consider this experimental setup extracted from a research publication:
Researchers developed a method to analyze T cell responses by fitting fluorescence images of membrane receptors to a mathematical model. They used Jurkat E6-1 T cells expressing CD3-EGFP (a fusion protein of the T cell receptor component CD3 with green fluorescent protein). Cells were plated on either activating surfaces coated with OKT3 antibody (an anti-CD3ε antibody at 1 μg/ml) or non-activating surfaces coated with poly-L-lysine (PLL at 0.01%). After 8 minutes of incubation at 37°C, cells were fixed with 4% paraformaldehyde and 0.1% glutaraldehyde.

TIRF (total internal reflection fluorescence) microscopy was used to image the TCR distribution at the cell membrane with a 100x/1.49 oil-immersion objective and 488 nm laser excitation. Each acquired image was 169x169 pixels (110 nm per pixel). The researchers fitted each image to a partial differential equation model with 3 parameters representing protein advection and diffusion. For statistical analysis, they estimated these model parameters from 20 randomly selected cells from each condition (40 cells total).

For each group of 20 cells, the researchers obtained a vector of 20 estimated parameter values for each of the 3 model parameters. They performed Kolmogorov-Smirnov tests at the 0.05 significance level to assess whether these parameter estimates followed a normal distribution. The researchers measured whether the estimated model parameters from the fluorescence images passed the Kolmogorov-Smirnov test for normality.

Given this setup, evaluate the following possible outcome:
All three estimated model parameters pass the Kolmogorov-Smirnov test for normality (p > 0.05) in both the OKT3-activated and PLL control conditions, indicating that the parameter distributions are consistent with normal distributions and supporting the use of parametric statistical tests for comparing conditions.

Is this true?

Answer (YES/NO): YES